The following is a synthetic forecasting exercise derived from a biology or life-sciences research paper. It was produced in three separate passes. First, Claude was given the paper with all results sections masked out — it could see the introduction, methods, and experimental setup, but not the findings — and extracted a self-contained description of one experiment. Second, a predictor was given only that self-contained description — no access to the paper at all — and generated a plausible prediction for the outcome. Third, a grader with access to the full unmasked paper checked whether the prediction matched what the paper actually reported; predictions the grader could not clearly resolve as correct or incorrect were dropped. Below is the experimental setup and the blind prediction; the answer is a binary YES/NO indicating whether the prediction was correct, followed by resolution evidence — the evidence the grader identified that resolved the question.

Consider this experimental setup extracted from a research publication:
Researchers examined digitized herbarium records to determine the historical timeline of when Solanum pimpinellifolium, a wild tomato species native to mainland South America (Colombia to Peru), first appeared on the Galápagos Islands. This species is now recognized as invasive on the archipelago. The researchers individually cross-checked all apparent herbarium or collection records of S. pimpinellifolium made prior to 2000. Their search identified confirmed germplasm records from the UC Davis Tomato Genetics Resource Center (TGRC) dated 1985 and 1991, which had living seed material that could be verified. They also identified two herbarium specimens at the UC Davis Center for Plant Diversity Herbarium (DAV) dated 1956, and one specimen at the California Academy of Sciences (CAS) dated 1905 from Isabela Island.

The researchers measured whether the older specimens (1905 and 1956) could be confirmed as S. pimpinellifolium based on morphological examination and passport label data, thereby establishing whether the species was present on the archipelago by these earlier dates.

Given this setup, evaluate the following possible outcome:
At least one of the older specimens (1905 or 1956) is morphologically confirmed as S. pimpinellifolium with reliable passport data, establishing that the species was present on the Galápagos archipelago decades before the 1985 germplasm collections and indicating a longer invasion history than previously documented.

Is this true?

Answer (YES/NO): NO